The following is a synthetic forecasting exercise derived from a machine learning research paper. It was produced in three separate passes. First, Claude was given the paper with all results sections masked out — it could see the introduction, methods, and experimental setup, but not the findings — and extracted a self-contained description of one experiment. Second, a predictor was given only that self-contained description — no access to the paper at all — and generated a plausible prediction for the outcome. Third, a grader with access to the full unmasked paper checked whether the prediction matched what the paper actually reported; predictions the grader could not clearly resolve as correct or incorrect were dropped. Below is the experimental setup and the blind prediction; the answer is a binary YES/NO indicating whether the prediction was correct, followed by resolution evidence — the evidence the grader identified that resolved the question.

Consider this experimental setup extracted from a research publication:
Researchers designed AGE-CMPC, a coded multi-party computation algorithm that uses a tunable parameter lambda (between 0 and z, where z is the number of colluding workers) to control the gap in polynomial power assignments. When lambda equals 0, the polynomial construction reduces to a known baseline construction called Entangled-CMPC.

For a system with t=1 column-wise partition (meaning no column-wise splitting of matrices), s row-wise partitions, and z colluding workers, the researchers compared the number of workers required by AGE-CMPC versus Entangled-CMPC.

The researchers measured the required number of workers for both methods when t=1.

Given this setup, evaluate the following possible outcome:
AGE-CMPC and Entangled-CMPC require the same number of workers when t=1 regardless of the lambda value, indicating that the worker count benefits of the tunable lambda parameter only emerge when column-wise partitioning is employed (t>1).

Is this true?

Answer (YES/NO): YES